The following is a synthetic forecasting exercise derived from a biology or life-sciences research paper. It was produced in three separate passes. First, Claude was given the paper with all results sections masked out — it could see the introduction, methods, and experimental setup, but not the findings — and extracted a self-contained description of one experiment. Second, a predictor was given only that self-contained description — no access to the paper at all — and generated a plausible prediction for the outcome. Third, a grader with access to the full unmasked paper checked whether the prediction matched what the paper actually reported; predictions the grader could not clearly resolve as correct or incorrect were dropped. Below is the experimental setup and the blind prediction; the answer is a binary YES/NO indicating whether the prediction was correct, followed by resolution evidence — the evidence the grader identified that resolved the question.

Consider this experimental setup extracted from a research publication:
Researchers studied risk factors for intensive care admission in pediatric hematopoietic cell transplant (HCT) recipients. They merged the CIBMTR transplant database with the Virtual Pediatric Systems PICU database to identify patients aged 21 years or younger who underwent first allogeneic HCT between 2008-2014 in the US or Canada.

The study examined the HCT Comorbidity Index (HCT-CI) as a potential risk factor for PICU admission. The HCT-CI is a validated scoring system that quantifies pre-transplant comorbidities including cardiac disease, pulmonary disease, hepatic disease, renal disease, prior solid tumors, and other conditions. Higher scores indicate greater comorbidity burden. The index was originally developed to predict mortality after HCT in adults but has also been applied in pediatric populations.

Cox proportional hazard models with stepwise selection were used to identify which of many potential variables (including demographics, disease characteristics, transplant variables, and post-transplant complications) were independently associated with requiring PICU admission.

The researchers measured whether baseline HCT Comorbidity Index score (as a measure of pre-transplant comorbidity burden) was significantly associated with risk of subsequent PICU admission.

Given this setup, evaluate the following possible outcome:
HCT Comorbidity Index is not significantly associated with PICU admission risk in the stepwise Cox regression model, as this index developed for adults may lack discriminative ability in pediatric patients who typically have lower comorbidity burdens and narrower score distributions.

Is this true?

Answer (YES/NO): NO